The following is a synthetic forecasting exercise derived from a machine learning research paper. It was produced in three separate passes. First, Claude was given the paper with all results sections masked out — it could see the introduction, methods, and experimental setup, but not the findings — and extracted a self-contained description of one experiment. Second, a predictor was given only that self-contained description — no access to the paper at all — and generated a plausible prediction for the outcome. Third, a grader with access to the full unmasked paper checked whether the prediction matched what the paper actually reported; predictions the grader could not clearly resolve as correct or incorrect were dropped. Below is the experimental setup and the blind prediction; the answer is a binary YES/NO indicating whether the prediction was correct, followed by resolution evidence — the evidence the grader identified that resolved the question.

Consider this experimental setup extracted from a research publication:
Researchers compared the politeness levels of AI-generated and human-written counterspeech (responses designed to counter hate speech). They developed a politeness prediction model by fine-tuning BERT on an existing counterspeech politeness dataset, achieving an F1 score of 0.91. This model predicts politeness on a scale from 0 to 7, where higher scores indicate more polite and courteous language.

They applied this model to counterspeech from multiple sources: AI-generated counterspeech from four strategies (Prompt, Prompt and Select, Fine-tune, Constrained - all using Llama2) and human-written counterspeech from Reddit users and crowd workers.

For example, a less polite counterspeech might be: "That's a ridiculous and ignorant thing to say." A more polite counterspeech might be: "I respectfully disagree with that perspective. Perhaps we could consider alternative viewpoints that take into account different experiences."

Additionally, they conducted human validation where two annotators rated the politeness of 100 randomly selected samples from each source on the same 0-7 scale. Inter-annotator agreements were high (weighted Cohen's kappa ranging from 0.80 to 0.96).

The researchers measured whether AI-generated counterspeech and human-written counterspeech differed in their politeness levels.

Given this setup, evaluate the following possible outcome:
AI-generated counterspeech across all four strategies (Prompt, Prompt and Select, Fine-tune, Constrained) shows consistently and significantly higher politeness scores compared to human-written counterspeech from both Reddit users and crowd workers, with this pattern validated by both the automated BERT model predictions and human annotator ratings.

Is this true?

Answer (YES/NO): YES